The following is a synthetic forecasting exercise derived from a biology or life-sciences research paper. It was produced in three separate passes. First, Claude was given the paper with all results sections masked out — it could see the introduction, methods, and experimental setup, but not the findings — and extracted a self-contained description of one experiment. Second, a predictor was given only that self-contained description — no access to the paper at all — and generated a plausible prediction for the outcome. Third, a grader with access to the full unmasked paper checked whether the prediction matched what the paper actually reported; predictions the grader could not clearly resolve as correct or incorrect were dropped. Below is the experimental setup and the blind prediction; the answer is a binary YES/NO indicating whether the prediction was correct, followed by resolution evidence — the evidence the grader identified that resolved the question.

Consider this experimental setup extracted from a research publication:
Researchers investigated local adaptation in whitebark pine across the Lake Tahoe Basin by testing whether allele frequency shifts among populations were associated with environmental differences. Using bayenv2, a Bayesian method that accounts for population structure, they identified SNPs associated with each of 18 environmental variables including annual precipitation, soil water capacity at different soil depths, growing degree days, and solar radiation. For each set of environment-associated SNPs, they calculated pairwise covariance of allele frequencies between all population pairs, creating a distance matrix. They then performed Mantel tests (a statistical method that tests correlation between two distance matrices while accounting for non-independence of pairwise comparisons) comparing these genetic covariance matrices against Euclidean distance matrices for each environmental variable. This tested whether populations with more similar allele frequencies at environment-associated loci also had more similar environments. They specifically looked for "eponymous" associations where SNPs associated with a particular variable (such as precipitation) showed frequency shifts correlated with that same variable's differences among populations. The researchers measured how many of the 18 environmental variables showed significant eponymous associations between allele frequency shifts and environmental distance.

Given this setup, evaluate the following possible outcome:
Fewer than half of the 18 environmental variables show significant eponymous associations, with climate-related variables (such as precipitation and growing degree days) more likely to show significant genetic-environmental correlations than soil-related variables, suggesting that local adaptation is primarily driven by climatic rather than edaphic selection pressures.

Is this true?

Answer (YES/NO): NO